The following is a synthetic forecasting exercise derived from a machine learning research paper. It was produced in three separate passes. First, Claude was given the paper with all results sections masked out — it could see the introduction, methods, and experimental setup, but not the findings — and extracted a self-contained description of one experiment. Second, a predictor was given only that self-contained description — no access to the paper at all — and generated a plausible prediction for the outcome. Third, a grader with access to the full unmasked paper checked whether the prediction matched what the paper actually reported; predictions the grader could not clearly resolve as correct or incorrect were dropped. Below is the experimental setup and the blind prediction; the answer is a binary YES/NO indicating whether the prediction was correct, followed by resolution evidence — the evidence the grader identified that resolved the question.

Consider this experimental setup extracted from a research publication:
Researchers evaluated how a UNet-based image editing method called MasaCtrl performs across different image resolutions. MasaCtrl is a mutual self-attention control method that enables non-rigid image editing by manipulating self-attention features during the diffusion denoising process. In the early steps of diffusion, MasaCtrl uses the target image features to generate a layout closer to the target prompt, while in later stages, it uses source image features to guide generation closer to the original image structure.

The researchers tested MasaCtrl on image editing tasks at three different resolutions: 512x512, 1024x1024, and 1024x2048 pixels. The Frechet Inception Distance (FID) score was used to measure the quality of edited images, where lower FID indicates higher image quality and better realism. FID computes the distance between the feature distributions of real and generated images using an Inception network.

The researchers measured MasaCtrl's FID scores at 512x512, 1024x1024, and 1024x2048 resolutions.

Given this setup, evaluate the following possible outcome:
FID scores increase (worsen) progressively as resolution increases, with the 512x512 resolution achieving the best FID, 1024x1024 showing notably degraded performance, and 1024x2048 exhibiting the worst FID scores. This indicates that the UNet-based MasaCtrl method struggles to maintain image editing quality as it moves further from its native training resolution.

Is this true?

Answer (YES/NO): YES